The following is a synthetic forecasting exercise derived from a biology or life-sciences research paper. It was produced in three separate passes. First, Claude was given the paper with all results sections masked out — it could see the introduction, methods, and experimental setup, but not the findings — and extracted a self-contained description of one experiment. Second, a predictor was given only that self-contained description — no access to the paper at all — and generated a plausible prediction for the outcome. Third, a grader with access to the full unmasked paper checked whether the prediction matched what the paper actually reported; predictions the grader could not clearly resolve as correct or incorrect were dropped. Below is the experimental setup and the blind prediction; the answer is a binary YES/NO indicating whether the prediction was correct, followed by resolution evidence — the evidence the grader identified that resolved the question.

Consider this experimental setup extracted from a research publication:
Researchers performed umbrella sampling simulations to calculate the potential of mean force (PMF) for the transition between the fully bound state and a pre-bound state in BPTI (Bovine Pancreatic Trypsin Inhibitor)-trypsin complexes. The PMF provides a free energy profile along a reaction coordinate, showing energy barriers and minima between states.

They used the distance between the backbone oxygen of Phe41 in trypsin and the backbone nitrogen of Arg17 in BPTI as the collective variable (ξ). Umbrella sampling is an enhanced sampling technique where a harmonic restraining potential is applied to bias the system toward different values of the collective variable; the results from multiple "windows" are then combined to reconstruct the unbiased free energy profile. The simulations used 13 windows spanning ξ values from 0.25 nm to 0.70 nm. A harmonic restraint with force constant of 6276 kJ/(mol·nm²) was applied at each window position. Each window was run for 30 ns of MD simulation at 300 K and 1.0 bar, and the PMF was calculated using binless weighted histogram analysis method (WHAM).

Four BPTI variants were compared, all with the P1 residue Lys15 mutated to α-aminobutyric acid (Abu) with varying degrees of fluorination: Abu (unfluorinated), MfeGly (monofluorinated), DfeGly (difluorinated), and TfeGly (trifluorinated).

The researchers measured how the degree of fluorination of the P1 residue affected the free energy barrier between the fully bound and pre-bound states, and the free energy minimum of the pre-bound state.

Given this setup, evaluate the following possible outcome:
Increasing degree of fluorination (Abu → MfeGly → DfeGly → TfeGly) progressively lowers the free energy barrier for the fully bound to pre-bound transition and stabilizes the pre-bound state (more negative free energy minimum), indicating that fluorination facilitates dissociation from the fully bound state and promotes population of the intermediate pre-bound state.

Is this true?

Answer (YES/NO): NO